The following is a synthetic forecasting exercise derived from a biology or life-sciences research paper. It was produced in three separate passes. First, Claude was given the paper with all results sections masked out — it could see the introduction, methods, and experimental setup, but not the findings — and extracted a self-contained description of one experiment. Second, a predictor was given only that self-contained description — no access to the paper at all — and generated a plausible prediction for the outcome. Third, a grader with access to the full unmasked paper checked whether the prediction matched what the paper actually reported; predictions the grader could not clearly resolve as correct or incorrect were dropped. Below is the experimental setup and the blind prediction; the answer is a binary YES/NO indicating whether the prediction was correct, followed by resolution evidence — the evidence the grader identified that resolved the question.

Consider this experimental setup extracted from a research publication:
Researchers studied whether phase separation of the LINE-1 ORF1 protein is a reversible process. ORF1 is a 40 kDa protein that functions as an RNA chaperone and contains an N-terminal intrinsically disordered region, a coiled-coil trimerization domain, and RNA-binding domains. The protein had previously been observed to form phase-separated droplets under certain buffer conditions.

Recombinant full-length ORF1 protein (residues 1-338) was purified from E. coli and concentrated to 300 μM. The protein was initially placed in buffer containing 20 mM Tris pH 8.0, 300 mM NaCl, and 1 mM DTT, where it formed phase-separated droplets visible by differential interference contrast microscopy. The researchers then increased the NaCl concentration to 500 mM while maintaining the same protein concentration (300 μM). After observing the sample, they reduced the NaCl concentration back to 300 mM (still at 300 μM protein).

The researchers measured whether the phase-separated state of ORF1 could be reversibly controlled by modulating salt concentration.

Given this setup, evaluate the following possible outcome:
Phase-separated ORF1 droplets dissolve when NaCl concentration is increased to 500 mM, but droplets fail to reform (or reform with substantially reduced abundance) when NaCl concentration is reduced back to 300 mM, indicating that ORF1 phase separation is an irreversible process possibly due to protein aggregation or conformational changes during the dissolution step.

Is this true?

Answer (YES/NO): NO